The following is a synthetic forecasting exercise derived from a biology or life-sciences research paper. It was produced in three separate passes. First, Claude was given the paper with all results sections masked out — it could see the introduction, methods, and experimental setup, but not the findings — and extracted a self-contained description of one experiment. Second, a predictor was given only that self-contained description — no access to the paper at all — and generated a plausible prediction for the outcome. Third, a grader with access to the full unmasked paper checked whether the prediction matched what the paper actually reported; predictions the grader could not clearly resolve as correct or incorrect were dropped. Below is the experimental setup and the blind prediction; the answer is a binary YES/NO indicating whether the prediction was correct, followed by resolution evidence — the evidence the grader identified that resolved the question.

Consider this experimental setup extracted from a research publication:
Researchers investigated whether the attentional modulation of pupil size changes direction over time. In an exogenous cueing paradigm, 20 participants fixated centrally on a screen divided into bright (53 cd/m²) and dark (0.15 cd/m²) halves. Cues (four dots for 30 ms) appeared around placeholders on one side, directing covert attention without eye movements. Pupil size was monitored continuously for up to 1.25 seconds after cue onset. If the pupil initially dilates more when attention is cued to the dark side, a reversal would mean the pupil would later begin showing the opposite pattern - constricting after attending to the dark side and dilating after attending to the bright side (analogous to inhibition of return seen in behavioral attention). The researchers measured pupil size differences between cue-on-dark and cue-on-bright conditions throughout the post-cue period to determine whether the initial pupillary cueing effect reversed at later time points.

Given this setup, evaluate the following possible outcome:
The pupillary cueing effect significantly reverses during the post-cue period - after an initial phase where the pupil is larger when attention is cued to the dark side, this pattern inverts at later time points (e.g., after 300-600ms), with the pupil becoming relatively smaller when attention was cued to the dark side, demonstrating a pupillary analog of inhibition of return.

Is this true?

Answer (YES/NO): NO